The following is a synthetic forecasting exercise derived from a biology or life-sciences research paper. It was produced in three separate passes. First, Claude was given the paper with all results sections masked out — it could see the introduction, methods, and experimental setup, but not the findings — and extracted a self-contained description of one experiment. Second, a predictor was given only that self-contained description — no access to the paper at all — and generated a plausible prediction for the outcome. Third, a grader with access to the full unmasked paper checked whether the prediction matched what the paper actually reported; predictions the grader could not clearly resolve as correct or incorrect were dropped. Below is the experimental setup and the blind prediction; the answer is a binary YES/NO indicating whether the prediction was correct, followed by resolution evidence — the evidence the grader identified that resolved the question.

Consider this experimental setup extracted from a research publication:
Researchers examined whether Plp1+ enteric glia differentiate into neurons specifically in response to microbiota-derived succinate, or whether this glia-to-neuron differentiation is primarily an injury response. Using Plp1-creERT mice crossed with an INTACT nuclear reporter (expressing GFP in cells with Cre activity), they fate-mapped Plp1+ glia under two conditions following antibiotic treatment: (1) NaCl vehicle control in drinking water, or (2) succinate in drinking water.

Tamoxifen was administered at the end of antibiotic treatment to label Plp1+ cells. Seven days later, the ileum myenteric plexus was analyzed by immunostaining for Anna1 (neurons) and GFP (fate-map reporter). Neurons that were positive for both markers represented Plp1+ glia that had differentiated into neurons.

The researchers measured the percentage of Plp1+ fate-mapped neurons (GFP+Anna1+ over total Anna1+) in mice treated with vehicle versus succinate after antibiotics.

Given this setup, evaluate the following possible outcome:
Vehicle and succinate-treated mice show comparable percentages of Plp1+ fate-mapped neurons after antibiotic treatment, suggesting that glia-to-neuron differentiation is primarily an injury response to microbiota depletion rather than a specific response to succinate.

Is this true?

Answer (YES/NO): NO